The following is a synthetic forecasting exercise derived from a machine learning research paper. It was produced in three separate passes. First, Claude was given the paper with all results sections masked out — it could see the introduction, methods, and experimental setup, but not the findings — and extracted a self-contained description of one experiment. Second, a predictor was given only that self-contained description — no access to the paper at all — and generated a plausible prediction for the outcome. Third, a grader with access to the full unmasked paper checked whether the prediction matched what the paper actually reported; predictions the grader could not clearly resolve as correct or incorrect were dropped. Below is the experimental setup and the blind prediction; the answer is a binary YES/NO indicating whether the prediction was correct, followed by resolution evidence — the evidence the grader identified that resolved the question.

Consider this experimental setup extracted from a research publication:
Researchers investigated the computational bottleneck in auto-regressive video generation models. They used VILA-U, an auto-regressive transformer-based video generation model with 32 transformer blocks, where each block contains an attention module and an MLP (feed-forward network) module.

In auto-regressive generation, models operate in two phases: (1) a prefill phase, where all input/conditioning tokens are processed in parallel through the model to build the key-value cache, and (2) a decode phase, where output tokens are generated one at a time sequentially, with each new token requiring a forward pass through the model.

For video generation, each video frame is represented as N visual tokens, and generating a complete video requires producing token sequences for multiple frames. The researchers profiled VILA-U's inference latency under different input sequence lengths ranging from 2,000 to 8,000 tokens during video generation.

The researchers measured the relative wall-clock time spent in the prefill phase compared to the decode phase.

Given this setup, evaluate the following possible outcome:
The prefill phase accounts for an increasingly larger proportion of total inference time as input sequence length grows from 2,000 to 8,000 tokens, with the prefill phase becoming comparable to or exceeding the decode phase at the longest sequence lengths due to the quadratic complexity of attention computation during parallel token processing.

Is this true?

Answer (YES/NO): NO